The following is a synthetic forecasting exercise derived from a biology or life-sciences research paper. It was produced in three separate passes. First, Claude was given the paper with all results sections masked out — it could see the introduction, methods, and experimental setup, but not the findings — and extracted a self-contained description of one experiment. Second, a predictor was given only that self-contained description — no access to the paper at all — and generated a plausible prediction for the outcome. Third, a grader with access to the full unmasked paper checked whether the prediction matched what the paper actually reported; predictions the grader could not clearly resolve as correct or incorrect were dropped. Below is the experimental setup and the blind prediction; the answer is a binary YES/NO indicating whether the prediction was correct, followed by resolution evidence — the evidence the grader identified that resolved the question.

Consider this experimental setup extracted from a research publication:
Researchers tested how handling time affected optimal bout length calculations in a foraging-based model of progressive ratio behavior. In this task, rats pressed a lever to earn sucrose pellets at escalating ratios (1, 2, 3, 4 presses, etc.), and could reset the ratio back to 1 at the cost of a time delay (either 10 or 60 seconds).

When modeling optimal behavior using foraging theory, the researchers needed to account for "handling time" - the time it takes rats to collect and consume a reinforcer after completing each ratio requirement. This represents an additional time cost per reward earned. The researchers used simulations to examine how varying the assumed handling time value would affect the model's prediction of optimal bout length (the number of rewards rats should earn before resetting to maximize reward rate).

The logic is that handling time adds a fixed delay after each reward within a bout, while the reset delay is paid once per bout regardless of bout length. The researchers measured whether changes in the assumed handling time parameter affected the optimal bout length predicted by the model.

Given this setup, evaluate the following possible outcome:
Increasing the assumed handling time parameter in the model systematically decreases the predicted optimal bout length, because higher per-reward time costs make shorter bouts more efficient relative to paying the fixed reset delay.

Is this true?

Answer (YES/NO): NO